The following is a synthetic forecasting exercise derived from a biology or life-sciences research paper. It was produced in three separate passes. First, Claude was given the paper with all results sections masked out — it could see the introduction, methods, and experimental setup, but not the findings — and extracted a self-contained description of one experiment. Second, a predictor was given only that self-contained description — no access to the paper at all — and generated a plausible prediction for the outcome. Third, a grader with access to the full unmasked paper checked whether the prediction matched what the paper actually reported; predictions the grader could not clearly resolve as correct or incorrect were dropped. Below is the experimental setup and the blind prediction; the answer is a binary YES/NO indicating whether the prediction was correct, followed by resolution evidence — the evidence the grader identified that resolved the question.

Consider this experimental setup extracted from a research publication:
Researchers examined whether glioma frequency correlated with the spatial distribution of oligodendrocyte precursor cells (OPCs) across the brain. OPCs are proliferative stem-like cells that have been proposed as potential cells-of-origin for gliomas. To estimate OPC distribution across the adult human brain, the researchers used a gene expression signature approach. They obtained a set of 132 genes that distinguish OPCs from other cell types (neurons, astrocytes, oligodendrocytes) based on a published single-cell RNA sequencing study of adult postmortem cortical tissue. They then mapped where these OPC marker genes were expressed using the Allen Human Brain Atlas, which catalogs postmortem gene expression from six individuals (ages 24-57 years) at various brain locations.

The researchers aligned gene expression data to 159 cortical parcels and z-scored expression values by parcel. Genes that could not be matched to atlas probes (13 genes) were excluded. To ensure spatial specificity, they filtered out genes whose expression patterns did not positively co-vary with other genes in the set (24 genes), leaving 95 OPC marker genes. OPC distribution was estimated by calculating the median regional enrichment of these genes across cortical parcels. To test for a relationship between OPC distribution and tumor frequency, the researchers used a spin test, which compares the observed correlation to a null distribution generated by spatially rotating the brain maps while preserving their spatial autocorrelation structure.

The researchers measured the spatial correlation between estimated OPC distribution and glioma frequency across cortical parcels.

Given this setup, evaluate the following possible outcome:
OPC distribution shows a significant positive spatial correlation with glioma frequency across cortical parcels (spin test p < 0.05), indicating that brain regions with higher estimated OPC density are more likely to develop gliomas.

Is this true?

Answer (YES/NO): YES